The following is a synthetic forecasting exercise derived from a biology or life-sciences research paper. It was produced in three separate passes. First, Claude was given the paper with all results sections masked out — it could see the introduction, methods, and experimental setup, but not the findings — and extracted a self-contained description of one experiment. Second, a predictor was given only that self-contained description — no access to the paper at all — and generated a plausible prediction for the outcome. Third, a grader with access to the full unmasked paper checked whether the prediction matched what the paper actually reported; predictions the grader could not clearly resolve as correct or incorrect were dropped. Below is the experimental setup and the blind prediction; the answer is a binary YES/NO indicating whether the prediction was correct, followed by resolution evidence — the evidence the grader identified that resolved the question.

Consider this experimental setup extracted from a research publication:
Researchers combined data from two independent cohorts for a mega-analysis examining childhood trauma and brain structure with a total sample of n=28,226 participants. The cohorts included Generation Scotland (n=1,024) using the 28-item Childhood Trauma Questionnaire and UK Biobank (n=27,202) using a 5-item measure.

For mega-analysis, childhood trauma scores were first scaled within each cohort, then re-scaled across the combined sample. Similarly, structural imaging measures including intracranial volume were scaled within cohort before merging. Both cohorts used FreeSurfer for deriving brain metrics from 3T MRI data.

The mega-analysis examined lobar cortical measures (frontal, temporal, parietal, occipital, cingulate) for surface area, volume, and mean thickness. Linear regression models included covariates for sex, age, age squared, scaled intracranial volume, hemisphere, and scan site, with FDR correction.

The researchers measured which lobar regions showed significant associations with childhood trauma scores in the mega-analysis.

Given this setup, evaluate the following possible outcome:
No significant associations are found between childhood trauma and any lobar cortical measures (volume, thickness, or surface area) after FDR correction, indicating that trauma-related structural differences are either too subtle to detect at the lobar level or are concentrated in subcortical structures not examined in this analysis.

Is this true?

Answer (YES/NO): NO